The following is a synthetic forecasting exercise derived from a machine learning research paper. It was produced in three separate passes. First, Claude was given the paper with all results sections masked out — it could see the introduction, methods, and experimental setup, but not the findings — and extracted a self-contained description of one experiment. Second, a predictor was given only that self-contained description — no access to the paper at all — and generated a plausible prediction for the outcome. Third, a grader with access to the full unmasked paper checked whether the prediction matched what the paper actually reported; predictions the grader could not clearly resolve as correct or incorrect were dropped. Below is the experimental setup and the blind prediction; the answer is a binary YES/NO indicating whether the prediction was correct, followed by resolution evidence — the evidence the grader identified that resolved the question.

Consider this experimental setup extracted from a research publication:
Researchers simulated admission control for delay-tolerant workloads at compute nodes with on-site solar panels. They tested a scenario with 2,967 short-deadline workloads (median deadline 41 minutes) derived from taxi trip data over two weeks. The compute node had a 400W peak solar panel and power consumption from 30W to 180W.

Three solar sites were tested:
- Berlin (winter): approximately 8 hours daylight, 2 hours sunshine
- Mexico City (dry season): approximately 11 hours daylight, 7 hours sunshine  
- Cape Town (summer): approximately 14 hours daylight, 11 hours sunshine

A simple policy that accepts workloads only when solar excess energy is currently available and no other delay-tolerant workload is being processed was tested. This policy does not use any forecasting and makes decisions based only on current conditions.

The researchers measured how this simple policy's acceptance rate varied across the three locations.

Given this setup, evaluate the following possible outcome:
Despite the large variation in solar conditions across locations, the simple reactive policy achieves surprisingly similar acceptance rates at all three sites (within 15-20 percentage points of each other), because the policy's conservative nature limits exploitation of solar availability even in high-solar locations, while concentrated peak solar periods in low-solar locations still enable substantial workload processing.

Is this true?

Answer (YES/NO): NO